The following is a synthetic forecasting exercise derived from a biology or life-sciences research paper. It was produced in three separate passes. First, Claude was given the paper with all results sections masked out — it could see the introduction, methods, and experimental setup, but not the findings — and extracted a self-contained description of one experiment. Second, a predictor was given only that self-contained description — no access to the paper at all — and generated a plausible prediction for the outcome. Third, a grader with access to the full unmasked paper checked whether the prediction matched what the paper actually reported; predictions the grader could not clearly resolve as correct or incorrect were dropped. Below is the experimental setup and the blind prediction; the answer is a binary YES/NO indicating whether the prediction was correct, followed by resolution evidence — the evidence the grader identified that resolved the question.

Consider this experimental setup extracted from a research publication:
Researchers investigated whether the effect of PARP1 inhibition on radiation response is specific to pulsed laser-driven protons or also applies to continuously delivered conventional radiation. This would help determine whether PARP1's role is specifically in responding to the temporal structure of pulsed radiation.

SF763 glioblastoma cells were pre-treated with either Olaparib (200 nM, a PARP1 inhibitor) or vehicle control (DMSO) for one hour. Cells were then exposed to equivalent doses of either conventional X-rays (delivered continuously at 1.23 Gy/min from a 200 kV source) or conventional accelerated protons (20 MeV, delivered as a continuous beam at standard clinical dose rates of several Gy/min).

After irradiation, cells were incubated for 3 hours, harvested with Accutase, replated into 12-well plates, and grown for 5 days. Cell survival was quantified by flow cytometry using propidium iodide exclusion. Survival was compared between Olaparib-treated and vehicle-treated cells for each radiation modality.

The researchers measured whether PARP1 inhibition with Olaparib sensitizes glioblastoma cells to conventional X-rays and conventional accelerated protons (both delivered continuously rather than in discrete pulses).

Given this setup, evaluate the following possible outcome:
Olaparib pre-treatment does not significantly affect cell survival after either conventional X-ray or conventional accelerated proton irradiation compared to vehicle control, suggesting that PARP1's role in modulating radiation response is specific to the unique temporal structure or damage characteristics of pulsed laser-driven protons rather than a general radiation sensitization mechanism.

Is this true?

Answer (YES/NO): NO